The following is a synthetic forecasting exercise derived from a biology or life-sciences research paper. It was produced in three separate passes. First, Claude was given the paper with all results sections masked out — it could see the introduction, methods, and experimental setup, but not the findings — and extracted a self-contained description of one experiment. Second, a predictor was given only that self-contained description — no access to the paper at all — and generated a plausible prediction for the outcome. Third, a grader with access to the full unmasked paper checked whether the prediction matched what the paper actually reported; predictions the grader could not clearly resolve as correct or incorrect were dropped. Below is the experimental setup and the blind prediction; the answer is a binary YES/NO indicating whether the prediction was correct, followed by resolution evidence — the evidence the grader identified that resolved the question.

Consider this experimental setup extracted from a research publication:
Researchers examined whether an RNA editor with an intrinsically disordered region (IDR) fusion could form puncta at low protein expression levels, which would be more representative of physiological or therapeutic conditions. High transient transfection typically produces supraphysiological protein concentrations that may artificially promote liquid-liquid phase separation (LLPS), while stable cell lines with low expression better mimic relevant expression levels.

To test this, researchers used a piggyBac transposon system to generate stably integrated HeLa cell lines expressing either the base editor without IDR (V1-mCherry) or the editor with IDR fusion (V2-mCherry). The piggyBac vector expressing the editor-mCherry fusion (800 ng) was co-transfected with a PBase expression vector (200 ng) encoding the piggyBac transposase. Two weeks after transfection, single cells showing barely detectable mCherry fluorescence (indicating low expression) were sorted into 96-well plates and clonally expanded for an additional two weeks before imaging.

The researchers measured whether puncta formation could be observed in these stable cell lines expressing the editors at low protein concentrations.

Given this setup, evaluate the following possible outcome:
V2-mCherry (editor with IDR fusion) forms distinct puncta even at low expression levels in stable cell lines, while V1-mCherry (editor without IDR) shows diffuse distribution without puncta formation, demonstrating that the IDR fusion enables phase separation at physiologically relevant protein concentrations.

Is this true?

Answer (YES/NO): YES